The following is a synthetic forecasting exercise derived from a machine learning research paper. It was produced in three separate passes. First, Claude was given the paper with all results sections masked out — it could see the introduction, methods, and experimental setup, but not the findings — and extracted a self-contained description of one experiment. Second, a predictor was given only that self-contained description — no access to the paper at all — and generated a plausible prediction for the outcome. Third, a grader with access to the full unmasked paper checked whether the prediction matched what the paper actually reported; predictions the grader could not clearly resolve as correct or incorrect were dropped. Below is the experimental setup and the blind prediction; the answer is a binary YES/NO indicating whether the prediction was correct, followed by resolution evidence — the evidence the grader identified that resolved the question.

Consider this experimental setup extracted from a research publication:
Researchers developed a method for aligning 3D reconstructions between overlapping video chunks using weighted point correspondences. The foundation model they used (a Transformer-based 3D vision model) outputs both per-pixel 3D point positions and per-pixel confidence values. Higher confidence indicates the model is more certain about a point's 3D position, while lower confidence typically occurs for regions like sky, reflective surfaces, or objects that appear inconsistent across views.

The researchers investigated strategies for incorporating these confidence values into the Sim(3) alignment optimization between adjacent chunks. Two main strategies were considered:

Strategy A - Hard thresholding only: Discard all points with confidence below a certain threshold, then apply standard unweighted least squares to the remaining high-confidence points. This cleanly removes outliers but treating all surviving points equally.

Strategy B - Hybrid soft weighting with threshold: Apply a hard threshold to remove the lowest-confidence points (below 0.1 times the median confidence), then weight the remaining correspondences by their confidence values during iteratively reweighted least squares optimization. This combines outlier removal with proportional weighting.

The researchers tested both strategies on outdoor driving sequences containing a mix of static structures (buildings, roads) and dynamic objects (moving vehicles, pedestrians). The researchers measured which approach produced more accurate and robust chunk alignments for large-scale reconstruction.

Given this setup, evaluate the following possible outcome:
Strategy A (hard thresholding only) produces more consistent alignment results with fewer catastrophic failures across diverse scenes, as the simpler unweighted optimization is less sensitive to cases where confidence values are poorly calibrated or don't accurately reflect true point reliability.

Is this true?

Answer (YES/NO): NO